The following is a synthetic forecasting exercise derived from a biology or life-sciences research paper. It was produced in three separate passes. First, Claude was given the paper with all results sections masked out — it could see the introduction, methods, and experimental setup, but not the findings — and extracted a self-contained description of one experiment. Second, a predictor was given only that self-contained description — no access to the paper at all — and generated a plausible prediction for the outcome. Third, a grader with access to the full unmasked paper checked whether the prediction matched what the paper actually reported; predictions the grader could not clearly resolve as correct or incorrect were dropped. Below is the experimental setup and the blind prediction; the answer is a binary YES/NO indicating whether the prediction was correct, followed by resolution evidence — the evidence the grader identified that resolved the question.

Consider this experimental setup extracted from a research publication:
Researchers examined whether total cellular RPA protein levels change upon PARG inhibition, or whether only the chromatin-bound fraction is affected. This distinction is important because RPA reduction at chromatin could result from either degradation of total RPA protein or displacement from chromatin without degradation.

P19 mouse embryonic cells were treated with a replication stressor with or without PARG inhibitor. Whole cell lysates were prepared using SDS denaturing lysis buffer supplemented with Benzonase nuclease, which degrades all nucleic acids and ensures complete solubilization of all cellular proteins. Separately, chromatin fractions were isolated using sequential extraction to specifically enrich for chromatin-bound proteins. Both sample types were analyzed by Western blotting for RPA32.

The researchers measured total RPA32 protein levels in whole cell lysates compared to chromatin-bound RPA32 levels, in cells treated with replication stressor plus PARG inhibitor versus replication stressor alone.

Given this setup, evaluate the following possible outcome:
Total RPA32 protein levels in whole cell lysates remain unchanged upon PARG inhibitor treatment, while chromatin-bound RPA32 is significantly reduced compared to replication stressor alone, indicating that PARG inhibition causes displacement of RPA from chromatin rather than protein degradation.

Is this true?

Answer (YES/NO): YES